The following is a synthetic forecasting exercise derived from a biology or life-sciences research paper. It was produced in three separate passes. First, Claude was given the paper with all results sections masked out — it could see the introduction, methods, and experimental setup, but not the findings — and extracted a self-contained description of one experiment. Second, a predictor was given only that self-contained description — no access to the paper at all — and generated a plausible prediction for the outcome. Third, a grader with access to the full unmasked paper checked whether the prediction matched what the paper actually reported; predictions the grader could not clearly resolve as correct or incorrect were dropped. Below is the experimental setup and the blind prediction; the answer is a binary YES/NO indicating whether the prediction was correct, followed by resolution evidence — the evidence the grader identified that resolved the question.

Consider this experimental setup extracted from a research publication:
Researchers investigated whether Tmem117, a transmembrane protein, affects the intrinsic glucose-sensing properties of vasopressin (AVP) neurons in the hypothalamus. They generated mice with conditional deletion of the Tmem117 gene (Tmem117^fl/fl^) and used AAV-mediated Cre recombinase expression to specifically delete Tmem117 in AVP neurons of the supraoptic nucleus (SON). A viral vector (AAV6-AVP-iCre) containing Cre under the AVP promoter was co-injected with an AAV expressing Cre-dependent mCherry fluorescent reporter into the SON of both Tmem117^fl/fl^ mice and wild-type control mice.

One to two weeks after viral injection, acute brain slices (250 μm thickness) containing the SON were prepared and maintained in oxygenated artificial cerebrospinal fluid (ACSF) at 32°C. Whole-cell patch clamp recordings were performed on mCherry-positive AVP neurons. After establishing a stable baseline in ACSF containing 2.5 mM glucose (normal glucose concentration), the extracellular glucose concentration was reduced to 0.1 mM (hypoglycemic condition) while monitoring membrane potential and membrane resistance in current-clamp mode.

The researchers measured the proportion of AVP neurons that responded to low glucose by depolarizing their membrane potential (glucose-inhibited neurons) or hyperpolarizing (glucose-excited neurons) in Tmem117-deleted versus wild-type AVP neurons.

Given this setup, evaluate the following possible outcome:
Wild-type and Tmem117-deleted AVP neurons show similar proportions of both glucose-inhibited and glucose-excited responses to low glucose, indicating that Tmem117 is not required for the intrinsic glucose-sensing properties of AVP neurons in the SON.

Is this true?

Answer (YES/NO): YES